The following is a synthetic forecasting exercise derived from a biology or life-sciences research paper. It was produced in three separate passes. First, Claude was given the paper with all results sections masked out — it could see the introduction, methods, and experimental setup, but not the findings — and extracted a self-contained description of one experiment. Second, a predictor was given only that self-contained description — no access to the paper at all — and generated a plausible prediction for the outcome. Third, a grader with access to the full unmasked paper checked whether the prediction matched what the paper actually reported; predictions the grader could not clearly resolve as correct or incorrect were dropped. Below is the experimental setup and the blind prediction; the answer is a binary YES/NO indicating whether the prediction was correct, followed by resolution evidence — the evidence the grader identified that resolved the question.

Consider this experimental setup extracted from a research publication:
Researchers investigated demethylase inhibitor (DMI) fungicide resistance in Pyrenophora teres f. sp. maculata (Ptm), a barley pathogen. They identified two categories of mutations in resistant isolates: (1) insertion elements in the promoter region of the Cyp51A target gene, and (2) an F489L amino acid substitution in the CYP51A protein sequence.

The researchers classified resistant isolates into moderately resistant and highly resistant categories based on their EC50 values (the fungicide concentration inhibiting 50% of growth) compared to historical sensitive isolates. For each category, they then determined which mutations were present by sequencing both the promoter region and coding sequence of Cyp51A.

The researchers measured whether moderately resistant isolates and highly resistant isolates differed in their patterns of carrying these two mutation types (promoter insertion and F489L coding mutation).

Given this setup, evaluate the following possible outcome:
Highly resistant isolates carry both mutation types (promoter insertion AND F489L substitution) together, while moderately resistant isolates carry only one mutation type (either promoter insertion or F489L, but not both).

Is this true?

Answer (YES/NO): YES